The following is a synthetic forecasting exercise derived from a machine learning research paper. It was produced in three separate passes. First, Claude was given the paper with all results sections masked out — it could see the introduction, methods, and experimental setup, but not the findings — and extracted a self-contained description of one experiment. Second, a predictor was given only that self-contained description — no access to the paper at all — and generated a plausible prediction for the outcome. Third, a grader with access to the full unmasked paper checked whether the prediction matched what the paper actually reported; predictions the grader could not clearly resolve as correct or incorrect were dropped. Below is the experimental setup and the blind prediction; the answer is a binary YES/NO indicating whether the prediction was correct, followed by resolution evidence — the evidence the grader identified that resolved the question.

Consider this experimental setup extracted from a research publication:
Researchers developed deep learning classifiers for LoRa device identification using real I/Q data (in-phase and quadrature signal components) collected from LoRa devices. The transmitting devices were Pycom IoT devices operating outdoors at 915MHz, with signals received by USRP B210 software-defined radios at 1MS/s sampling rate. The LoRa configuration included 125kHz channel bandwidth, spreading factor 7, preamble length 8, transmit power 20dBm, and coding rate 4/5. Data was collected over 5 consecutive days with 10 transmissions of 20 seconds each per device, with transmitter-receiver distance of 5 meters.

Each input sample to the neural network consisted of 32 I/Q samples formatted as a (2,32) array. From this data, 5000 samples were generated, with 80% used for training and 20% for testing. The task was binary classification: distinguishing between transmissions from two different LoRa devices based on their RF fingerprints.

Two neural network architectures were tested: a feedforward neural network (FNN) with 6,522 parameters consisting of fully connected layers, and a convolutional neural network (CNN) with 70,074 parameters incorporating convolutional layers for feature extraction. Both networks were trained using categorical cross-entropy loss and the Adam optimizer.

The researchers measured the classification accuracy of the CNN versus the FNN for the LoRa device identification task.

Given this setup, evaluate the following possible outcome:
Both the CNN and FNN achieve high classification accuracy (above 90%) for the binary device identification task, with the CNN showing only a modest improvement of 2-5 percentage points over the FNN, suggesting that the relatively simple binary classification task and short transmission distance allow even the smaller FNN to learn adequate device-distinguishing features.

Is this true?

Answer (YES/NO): NO